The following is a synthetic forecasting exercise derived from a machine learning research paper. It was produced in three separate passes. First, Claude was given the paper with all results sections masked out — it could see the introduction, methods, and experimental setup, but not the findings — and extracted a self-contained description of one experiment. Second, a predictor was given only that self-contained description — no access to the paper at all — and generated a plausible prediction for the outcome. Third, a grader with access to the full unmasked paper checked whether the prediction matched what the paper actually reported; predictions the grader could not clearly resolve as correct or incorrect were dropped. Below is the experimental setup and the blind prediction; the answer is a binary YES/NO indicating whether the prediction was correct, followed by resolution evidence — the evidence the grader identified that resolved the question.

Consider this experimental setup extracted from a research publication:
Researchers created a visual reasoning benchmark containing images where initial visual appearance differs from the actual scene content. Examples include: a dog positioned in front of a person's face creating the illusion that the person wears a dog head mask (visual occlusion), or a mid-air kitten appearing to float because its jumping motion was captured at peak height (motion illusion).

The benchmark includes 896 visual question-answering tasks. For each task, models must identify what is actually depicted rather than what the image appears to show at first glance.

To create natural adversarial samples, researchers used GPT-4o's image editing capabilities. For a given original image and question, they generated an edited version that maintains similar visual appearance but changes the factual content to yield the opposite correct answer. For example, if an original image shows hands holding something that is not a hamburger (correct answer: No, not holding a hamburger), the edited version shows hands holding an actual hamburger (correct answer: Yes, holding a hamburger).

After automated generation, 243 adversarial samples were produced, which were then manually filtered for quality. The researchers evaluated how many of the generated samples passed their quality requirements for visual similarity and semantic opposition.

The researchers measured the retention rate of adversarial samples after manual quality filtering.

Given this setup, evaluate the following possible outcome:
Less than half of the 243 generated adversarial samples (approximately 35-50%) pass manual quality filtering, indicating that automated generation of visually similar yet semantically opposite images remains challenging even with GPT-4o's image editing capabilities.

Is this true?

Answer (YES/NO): YES